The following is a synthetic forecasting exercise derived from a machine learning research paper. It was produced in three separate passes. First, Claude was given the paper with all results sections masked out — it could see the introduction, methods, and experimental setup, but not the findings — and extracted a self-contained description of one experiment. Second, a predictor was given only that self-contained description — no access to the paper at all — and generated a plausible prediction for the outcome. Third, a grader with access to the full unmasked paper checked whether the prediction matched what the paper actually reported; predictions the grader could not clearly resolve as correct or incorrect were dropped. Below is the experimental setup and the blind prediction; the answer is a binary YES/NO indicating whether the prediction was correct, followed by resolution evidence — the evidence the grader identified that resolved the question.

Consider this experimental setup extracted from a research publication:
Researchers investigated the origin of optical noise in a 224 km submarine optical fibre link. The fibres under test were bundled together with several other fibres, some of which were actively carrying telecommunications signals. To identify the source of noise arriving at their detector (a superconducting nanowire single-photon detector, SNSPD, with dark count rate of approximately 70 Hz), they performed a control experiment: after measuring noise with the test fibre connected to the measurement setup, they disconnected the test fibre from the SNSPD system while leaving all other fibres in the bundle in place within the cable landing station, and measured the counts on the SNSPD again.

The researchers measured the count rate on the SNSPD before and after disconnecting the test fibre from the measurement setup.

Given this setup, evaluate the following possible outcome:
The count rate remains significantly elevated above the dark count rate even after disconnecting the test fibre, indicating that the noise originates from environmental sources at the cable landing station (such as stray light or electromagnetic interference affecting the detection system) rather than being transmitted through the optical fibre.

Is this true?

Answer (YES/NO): NO